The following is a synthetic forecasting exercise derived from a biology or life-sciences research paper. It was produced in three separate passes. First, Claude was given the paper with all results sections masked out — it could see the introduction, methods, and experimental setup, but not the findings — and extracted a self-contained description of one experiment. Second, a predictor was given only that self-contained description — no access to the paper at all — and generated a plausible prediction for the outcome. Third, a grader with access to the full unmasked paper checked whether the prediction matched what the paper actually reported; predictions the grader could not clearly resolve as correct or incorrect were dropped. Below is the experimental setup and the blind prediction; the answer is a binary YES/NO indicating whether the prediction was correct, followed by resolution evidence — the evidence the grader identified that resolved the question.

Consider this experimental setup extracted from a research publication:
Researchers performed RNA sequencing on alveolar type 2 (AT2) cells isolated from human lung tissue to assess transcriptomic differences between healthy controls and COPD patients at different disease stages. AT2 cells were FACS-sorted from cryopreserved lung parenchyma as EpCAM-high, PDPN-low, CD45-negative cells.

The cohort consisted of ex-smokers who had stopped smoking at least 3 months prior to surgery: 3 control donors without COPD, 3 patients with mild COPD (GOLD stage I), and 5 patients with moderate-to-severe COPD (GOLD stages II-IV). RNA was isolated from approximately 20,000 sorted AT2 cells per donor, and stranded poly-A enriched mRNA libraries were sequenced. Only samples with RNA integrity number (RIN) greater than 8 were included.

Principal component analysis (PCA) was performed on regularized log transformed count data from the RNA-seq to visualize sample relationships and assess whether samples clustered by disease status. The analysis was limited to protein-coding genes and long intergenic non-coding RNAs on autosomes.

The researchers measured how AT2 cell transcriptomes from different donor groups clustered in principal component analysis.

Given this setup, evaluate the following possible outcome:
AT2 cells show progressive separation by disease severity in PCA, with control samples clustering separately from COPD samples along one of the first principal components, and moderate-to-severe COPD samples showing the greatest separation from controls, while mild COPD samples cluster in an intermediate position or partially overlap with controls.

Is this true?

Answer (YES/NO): YES